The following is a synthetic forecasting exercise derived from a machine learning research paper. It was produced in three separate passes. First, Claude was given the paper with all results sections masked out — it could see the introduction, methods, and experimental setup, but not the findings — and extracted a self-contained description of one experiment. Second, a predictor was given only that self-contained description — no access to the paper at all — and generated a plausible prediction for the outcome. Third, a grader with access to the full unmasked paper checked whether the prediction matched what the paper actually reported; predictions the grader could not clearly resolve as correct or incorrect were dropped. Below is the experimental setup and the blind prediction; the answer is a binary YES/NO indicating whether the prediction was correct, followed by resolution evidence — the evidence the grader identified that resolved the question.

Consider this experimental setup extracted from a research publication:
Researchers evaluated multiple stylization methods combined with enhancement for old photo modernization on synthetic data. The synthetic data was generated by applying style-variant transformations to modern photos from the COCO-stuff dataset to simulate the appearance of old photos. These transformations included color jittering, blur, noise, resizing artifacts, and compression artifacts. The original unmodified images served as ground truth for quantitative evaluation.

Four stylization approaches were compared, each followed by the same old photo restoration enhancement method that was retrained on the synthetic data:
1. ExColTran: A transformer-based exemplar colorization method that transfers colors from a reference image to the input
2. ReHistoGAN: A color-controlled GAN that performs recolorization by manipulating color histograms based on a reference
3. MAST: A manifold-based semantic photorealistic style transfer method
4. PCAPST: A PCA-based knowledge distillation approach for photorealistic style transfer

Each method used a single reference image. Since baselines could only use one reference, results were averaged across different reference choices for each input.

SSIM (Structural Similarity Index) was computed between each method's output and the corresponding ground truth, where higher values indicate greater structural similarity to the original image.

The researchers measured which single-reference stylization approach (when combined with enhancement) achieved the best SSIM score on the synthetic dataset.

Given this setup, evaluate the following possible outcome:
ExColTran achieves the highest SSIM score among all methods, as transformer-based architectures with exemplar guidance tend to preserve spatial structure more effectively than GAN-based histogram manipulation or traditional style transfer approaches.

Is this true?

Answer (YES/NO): NO